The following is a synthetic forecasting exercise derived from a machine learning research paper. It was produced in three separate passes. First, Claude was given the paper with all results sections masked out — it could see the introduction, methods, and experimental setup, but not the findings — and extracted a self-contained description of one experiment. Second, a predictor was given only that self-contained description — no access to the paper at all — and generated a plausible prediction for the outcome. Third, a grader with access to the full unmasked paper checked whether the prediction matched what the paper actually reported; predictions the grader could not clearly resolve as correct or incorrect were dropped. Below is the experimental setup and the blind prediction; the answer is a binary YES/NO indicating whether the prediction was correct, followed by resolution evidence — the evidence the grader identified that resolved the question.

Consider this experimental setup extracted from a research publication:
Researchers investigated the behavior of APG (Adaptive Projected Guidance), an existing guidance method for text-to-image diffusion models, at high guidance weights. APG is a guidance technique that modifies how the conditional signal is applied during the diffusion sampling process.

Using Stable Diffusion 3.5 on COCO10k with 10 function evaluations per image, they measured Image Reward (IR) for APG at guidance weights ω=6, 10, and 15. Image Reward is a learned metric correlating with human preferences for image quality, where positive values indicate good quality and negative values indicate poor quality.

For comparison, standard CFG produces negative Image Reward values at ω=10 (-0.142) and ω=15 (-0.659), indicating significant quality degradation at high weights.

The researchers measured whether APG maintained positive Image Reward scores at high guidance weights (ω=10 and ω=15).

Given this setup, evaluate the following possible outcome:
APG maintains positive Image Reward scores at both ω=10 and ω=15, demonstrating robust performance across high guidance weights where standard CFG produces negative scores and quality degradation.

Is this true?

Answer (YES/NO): YES